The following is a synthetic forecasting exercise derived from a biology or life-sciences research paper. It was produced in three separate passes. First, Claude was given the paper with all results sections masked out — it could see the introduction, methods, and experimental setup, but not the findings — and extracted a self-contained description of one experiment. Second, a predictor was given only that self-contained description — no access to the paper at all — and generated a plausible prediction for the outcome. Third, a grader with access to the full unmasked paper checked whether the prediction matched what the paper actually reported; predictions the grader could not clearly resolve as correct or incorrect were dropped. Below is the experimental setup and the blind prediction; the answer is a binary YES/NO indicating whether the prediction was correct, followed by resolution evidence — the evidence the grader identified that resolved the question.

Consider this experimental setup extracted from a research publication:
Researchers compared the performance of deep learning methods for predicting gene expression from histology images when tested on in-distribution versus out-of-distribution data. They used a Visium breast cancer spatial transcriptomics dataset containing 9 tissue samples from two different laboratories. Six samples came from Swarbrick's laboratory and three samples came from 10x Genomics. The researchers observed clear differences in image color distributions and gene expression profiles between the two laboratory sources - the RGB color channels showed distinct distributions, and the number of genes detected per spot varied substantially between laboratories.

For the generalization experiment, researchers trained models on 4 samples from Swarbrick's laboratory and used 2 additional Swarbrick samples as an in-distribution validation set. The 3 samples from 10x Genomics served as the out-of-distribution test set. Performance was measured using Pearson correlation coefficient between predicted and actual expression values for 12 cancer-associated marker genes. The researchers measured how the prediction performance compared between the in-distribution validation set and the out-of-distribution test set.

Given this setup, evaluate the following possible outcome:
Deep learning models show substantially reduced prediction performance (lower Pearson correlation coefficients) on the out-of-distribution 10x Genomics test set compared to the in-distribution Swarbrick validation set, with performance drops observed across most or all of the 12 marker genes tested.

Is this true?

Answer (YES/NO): NO